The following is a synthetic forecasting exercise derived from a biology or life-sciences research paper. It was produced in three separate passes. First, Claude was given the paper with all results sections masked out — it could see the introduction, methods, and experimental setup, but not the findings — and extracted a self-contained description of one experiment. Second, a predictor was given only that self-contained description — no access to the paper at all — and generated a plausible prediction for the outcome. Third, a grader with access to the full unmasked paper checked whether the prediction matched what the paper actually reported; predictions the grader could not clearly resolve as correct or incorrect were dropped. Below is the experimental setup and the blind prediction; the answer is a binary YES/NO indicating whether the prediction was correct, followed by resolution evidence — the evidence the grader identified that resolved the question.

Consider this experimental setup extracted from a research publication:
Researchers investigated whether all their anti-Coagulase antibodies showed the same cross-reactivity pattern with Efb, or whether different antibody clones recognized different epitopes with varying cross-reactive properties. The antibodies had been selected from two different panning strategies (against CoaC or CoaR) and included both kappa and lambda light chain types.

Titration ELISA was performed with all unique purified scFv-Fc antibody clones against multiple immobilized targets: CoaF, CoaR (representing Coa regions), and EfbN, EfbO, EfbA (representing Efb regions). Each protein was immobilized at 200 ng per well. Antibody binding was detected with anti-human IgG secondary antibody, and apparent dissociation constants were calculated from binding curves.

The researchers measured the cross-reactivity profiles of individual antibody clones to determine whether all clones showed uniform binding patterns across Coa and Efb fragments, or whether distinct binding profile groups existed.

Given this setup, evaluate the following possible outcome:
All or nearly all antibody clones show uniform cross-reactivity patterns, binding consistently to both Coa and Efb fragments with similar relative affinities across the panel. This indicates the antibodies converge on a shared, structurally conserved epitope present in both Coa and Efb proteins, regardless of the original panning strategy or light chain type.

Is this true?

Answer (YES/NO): NO